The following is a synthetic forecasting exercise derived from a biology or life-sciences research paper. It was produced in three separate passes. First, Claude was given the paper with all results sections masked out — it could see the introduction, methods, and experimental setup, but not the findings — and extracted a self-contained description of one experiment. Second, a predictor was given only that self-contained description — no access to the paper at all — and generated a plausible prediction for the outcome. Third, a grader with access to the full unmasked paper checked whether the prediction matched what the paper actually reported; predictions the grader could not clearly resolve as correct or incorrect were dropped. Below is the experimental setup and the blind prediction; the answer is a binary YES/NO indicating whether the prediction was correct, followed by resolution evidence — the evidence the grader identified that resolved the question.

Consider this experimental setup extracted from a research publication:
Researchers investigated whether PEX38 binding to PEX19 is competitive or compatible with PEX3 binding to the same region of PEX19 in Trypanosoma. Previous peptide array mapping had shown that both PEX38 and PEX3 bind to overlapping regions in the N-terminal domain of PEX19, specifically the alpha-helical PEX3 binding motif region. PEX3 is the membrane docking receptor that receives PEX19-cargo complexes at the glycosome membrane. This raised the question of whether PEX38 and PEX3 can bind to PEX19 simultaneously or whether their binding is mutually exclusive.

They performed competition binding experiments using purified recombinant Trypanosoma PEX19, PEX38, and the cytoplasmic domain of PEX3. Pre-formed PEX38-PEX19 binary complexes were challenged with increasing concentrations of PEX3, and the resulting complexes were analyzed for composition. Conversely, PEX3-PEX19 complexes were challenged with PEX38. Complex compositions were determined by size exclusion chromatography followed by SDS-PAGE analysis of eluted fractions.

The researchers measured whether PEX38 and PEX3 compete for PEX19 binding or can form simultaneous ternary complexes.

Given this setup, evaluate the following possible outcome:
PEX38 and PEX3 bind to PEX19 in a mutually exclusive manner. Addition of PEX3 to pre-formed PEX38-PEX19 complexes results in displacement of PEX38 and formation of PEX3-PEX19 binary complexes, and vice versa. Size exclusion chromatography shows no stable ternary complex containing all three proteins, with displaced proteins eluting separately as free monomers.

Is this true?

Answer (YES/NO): YES